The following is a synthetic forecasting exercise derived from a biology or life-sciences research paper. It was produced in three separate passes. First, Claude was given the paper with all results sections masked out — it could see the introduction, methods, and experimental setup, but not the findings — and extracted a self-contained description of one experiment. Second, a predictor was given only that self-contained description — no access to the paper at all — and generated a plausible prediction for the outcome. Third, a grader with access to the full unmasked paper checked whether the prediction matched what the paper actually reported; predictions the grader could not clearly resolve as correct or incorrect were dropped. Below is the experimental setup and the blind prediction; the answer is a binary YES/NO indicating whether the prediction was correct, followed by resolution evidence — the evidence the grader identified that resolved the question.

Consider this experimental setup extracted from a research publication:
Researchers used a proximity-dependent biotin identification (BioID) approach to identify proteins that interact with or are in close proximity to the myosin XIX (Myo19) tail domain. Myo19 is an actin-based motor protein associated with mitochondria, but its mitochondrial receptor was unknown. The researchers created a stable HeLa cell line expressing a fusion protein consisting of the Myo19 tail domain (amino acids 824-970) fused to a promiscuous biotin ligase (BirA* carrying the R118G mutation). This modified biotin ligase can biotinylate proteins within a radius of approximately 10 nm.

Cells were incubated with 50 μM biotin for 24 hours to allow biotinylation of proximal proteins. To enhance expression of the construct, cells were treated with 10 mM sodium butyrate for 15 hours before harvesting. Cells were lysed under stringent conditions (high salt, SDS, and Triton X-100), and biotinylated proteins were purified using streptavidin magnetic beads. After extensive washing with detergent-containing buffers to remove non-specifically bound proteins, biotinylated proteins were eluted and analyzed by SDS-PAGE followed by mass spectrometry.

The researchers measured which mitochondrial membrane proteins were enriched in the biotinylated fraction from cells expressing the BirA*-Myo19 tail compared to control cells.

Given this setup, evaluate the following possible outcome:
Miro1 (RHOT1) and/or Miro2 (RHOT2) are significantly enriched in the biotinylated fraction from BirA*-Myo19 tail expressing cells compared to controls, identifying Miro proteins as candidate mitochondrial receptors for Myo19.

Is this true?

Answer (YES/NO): YES